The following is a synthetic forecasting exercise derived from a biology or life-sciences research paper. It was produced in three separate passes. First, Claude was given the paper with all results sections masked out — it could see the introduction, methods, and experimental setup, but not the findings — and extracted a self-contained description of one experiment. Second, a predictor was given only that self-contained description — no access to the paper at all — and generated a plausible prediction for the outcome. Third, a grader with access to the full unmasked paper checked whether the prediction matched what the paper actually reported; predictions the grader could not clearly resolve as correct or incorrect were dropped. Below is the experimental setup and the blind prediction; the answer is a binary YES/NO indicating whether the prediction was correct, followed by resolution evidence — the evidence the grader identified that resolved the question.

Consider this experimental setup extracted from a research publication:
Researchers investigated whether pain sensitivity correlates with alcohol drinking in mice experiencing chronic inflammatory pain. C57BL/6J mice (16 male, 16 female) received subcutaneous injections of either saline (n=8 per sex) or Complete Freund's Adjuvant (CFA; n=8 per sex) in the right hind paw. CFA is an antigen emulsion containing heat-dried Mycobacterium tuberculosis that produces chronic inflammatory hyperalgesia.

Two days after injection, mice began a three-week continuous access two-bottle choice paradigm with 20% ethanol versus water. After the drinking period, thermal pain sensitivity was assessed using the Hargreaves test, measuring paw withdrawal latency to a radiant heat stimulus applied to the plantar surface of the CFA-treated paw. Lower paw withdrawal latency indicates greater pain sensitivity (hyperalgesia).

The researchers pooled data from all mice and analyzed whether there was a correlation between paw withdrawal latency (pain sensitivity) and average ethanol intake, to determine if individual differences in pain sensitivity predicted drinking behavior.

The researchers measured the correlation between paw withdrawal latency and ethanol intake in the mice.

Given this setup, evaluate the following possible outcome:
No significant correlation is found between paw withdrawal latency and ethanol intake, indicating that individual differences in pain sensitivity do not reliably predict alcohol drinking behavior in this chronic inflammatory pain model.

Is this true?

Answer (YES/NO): NO